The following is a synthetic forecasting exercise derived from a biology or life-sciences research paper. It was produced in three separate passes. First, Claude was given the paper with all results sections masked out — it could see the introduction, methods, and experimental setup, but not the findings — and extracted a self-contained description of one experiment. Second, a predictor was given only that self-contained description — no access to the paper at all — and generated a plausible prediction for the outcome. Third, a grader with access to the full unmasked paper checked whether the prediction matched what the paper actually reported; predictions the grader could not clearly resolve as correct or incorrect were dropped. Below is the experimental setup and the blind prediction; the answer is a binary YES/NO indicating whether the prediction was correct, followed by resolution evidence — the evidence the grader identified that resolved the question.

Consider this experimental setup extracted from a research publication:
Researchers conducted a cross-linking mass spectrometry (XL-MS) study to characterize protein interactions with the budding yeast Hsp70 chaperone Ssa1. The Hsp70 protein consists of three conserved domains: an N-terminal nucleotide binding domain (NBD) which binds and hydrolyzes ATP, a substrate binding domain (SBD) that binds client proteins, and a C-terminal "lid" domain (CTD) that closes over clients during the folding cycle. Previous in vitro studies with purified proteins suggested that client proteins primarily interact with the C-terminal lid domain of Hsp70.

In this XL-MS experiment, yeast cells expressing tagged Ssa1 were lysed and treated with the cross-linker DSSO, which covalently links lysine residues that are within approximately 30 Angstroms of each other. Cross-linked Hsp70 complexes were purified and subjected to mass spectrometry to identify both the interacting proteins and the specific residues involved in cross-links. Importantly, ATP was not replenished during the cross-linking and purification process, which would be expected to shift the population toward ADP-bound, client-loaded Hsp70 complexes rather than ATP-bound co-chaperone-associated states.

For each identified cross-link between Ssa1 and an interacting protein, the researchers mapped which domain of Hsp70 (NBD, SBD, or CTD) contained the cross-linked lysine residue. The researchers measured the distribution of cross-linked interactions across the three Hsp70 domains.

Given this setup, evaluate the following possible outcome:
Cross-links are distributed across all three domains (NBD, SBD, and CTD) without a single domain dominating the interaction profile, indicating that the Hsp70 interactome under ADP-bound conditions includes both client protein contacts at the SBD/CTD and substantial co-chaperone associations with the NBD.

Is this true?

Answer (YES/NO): NO